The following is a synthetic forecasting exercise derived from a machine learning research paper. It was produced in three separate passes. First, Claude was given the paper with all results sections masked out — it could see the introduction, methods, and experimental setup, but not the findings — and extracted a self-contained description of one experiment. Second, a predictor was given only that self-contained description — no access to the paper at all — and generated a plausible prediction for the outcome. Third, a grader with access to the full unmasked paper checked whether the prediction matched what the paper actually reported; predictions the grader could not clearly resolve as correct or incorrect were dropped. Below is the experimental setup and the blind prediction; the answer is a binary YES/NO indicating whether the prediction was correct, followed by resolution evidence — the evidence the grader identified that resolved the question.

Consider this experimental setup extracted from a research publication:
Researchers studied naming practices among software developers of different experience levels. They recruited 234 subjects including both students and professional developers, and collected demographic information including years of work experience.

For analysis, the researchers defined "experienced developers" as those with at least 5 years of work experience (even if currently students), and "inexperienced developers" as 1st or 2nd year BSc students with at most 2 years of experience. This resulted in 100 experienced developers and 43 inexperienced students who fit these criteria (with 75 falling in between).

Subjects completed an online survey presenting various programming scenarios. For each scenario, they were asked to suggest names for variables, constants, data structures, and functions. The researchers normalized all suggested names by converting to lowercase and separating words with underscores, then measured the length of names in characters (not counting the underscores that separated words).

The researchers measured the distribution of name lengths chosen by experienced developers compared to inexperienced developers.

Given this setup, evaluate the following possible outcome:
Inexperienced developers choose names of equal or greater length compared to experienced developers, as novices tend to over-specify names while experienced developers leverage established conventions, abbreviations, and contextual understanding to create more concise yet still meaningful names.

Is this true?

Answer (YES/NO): NO